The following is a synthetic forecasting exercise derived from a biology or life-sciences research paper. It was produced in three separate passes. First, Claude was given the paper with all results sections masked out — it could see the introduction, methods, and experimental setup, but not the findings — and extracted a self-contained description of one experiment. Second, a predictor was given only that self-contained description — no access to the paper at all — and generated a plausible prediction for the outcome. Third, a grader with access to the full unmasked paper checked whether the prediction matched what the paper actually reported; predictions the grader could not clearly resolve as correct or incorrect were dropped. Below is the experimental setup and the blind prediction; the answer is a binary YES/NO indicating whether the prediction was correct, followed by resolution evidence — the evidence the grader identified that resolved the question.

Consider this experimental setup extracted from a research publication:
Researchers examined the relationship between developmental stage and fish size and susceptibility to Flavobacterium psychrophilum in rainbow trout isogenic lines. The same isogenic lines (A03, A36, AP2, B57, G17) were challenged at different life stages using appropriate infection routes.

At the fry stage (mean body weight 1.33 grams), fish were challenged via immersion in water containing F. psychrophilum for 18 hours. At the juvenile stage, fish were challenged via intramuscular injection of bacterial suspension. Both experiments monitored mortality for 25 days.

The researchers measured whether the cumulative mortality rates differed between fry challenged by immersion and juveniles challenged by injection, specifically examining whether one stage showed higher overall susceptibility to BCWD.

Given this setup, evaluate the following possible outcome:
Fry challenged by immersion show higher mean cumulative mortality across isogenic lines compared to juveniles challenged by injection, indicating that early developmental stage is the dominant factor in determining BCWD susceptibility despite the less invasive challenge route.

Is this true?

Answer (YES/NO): NO